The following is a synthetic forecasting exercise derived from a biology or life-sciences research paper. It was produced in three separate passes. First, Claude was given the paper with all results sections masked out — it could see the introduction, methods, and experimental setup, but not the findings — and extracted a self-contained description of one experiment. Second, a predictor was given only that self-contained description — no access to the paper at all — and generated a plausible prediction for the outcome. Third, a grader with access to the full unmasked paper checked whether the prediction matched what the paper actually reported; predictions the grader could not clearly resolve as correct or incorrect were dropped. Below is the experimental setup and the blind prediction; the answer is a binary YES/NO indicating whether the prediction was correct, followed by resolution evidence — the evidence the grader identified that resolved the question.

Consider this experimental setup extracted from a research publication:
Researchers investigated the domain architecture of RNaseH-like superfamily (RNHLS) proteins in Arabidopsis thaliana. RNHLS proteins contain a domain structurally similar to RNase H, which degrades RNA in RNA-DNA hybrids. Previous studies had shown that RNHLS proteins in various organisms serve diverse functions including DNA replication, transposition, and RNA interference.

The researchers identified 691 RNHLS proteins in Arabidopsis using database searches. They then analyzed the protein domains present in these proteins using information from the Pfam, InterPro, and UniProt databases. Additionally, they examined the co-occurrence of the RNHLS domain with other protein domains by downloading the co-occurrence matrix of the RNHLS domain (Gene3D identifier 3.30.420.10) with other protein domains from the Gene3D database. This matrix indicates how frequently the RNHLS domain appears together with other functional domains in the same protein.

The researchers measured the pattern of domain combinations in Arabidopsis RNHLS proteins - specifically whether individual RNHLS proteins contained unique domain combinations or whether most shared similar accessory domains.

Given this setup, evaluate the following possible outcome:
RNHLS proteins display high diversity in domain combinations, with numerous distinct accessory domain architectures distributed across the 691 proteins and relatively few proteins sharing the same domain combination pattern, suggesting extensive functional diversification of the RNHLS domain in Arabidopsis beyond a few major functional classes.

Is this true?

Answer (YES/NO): NO